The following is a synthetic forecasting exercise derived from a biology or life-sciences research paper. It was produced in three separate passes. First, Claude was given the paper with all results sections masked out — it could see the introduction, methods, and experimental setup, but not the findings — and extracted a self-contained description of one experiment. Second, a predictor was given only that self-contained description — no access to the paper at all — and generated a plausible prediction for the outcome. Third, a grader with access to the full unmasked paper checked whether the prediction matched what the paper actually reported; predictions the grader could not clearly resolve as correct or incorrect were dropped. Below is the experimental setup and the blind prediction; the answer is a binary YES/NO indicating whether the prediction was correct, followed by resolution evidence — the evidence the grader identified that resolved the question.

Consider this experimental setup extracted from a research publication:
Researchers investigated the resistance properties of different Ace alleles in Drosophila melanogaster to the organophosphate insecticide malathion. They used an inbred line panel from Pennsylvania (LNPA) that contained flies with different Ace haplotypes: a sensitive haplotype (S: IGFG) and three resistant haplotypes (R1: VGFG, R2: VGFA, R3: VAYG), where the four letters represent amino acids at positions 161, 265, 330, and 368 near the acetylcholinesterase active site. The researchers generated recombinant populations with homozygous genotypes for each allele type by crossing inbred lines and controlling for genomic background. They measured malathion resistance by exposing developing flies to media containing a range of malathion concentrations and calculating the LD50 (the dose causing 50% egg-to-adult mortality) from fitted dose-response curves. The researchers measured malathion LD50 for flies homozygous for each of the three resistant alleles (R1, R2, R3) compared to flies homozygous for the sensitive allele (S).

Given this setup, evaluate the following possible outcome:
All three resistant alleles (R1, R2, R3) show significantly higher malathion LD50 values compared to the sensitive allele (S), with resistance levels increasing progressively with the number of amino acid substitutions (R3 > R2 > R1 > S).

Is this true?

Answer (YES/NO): NO